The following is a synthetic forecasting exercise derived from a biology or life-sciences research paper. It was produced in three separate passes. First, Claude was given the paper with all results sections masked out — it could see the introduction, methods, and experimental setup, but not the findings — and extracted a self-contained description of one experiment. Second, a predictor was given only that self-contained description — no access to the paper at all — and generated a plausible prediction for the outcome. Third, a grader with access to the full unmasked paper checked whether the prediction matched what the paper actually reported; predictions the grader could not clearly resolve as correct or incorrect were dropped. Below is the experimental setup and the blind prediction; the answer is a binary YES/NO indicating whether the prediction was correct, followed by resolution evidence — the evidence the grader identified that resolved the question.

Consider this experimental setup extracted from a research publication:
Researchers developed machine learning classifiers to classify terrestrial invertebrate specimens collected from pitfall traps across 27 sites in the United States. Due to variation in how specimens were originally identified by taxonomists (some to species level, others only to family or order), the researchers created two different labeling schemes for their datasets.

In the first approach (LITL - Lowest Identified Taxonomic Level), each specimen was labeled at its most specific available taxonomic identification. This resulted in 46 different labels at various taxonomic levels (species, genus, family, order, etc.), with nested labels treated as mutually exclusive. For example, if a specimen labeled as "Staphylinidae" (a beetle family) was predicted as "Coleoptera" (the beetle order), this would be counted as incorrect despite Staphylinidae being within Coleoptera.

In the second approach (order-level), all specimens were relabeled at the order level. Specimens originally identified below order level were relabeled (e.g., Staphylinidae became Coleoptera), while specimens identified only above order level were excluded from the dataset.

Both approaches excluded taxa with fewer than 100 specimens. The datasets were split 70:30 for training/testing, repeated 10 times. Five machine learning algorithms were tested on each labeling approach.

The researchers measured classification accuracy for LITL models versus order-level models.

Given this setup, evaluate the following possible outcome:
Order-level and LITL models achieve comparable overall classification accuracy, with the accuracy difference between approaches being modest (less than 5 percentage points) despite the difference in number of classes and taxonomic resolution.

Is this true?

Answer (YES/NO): NO